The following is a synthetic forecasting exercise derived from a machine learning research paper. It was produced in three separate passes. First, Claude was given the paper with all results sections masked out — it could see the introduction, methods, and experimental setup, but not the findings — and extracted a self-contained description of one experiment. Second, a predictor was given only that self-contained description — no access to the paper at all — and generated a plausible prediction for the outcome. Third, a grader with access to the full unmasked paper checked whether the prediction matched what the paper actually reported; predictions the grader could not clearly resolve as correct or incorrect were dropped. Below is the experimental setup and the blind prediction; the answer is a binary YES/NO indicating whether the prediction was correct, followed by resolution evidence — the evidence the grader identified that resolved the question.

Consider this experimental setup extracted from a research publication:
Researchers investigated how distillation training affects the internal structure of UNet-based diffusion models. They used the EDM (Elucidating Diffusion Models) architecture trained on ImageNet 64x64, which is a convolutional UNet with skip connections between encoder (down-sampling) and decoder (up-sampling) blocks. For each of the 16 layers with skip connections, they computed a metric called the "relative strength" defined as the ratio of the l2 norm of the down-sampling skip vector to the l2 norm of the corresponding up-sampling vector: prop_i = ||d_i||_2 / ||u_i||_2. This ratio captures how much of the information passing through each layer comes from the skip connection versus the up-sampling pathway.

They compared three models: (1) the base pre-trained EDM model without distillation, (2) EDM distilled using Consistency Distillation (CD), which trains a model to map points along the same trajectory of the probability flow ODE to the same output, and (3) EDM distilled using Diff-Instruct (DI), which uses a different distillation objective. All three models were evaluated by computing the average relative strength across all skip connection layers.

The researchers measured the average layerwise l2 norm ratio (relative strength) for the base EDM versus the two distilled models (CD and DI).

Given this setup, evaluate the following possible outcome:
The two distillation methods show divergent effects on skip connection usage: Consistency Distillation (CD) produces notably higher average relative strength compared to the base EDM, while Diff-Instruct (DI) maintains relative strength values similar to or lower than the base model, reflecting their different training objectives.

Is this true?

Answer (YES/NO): NO